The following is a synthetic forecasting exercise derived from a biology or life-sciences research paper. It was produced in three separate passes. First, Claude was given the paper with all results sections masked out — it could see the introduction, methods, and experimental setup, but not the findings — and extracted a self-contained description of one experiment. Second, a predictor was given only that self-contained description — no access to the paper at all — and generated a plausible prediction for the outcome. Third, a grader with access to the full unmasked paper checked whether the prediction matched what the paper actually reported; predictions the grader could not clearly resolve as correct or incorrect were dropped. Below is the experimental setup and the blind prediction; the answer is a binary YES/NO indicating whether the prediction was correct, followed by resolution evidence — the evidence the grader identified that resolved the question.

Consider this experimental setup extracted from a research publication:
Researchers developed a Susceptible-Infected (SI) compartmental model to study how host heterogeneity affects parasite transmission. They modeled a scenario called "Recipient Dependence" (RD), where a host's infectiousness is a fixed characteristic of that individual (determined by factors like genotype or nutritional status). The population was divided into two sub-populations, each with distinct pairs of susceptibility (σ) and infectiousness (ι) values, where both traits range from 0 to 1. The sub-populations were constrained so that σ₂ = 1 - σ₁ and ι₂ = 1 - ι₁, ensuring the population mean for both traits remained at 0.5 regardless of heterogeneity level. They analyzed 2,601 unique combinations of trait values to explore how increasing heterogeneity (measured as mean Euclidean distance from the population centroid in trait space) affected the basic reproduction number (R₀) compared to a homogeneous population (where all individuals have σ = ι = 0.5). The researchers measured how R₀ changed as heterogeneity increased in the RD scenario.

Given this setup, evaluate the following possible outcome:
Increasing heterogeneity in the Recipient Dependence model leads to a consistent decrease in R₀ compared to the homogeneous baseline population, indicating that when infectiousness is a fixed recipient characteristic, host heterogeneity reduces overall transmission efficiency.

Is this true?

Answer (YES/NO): NO